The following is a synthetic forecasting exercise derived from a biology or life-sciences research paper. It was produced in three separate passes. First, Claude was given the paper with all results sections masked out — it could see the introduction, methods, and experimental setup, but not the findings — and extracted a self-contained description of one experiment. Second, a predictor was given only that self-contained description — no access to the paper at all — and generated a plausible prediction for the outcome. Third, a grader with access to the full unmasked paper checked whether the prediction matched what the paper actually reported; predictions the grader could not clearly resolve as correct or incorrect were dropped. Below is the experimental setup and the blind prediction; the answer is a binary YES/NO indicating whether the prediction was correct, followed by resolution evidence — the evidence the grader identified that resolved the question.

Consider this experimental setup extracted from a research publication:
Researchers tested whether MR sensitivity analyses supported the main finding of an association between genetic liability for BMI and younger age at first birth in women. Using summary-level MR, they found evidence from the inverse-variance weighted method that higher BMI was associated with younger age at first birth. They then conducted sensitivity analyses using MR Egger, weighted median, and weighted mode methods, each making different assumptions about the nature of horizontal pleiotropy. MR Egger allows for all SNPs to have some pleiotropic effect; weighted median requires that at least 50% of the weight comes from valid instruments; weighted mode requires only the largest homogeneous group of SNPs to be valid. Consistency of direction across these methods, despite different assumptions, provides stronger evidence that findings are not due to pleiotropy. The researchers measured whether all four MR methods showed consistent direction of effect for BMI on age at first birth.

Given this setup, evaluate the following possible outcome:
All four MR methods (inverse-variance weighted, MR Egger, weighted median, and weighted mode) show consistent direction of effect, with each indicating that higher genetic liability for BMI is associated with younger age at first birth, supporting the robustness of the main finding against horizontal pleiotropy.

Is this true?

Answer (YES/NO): NO